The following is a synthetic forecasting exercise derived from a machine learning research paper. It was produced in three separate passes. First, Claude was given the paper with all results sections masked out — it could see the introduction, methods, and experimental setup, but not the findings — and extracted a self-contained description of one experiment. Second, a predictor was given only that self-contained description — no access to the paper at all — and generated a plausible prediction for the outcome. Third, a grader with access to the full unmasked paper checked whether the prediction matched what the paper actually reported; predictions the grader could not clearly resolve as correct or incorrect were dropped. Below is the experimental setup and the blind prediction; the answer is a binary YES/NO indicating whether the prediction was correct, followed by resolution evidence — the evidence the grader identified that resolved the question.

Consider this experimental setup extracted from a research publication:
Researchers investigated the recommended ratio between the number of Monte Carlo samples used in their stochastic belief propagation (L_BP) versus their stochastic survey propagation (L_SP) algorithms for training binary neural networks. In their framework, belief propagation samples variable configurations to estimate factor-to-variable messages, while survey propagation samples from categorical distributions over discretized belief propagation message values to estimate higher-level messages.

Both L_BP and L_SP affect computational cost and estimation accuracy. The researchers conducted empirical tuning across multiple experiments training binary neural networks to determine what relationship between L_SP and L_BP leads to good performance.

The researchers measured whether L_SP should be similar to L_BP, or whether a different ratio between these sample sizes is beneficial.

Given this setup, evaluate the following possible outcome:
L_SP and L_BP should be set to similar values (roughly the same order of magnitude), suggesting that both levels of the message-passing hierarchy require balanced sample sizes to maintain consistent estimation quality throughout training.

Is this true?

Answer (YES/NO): NO